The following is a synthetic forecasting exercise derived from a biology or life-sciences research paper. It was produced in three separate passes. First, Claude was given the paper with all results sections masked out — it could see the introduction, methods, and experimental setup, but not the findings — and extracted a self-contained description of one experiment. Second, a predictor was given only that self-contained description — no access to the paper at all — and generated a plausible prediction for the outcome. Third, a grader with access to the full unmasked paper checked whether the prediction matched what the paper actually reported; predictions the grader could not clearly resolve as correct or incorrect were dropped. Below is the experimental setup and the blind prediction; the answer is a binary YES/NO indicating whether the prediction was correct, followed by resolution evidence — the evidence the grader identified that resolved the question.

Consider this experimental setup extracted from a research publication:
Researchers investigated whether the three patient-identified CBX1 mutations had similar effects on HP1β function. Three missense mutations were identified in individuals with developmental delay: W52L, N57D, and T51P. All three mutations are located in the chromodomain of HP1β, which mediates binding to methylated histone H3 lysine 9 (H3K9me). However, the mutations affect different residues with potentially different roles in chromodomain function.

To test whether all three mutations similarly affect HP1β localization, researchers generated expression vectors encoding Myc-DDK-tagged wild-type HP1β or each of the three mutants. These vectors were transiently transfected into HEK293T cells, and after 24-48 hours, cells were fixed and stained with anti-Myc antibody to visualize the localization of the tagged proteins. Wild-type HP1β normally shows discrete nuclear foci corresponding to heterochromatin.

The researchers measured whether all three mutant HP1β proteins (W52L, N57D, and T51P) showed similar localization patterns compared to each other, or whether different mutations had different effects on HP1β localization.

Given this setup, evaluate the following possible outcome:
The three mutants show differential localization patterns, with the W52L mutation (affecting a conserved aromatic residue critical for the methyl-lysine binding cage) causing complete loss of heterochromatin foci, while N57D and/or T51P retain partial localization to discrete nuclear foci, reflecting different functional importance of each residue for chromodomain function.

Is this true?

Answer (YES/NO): NO